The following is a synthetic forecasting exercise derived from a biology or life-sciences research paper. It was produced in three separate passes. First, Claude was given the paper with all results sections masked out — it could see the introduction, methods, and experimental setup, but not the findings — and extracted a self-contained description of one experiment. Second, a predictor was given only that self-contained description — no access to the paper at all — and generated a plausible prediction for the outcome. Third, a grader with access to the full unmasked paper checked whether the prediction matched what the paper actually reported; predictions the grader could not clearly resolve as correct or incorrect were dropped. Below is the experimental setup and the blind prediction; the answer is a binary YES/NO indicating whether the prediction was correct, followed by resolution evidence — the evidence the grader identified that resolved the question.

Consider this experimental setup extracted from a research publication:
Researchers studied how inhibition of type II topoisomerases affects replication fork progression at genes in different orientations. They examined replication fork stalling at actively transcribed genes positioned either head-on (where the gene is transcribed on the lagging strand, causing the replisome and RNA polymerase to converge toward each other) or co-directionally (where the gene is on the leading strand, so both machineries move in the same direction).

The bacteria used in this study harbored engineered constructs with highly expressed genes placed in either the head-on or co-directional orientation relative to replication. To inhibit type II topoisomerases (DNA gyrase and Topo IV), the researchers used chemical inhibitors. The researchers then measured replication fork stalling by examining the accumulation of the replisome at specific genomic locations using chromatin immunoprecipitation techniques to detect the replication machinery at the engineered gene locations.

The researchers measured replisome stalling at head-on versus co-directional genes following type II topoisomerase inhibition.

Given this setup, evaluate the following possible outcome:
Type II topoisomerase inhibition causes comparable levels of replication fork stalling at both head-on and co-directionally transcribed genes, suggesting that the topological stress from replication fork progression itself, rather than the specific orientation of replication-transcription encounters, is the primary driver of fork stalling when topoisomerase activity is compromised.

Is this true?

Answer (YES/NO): NO